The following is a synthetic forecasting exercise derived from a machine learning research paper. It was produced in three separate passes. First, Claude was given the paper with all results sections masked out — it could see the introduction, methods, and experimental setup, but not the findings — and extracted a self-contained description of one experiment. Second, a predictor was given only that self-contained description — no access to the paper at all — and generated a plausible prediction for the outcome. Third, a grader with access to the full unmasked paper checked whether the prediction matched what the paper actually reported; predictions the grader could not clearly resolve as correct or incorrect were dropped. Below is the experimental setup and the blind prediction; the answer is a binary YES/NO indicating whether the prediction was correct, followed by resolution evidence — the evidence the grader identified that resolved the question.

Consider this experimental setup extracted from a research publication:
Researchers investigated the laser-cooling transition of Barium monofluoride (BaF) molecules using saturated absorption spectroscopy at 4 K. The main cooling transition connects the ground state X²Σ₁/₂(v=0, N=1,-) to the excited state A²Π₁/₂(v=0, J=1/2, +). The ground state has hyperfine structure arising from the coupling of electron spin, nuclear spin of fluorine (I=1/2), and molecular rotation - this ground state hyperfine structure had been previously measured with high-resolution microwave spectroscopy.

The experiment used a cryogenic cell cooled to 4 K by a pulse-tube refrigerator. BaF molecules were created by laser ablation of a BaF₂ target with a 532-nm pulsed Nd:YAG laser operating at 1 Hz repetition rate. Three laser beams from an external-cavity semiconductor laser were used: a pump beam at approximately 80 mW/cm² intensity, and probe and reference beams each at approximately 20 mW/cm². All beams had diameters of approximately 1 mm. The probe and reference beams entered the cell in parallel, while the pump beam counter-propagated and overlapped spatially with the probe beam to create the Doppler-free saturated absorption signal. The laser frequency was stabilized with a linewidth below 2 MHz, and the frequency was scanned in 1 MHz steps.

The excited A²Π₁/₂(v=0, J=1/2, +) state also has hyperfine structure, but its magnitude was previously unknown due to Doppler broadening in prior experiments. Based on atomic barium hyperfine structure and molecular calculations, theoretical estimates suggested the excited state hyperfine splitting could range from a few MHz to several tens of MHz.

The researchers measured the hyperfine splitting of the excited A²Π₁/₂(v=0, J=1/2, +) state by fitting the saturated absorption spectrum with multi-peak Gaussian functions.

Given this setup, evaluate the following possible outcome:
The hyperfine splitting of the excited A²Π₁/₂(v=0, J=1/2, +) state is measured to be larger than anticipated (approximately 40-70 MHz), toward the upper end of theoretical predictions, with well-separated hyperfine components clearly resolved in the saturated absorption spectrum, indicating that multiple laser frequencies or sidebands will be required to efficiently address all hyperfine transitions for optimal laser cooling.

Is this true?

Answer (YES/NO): NO